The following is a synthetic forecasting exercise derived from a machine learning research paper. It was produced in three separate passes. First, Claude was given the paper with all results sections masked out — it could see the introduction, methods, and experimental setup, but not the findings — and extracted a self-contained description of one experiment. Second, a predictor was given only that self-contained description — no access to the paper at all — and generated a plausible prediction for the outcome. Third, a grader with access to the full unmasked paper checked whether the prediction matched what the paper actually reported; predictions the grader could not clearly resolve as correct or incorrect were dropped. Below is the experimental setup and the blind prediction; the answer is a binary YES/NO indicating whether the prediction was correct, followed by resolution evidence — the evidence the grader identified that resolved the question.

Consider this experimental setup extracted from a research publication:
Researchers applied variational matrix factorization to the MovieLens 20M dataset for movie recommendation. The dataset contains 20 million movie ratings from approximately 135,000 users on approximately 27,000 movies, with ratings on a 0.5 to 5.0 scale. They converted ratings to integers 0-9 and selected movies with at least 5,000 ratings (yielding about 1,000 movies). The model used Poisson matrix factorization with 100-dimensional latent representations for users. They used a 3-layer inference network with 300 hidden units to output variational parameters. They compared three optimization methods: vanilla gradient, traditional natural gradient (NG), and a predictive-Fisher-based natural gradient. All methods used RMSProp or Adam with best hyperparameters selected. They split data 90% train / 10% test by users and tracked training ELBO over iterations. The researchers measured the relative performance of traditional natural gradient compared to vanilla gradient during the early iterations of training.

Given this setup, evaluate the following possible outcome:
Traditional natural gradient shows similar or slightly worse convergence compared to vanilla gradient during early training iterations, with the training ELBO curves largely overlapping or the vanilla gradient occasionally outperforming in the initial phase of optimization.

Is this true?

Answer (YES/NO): NO